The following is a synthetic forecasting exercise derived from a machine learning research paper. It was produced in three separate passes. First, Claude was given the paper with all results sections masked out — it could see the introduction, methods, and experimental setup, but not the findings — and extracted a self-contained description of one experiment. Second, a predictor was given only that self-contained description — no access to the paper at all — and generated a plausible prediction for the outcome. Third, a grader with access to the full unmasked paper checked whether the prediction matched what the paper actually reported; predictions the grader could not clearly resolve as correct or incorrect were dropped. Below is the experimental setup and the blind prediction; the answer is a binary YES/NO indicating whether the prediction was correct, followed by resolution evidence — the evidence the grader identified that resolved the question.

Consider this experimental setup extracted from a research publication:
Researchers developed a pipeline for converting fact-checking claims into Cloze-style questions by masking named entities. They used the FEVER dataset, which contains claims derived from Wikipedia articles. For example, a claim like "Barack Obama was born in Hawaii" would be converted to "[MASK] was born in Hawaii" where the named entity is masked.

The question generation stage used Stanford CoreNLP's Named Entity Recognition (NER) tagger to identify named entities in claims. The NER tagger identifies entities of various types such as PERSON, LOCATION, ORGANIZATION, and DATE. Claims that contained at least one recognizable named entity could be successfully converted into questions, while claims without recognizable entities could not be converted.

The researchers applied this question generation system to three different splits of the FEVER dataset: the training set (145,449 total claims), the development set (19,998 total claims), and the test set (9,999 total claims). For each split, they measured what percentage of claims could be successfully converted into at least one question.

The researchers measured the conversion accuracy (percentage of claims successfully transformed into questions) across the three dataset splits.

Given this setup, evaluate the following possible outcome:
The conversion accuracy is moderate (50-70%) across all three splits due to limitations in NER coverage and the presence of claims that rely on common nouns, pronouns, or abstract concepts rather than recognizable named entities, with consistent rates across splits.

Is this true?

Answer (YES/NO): NO